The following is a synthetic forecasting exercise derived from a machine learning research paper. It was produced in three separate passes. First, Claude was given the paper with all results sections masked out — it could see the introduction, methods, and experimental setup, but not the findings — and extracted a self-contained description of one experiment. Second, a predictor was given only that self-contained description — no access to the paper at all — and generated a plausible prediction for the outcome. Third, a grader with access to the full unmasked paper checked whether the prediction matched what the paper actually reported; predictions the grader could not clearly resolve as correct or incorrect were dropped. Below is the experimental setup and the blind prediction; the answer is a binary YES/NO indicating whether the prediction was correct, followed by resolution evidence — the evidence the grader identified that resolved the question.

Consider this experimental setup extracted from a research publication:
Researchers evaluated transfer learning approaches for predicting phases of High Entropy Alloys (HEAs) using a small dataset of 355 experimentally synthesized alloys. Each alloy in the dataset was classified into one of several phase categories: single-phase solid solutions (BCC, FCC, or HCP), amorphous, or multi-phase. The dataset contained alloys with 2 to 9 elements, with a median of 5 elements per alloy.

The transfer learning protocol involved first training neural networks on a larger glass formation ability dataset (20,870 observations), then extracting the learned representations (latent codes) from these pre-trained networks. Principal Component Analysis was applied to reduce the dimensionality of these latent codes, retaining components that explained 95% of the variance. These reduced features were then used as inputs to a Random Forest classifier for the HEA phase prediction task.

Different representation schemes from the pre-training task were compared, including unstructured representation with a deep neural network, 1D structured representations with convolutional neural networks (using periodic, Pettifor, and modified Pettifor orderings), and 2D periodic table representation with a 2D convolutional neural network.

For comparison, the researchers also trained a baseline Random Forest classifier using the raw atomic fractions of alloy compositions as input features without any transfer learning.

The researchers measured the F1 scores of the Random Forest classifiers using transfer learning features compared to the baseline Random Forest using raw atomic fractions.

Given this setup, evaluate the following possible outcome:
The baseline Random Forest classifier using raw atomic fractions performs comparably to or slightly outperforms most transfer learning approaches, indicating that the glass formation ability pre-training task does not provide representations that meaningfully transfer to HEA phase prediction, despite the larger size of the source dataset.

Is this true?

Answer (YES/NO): YES